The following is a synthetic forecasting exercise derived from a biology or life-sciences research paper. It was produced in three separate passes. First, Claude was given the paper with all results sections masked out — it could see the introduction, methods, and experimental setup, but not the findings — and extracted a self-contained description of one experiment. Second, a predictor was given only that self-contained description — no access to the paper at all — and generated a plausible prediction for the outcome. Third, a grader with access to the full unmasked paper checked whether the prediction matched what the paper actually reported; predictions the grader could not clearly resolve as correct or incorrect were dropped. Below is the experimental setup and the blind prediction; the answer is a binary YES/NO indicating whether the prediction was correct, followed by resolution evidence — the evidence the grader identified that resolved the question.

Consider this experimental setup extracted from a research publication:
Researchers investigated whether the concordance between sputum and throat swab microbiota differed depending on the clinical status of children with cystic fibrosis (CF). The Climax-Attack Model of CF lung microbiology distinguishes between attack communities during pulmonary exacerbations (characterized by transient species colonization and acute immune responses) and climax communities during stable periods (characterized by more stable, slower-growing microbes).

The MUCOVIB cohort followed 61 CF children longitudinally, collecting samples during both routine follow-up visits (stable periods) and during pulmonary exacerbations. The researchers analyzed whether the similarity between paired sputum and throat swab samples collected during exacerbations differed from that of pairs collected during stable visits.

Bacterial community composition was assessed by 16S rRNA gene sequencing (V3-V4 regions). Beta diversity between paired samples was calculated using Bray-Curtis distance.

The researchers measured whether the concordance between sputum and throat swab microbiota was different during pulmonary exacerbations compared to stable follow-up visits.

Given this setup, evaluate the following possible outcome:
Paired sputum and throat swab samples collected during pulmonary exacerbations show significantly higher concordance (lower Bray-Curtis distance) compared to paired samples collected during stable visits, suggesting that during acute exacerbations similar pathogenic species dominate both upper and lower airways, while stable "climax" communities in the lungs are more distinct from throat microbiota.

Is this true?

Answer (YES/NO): NO